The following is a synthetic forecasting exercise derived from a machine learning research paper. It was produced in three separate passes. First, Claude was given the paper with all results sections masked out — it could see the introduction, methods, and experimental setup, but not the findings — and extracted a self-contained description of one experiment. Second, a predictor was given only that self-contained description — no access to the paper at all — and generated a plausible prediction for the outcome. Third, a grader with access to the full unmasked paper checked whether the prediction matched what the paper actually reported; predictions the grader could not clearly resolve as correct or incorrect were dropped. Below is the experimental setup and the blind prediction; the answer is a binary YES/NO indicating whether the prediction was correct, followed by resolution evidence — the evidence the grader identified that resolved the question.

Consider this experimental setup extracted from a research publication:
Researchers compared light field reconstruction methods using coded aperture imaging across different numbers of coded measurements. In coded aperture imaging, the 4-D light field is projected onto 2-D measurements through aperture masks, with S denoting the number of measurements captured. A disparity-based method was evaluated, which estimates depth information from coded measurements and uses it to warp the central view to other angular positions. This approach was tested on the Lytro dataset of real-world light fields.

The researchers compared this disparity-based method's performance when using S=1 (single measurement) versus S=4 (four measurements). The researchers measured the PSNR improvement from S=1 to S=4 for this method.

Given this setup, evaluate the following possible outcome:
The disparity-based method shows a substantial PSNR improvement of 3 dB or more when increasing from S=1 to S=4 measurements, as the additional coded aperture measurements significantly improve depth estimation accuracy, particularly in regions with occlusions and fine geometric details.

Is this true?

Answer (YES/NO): YES